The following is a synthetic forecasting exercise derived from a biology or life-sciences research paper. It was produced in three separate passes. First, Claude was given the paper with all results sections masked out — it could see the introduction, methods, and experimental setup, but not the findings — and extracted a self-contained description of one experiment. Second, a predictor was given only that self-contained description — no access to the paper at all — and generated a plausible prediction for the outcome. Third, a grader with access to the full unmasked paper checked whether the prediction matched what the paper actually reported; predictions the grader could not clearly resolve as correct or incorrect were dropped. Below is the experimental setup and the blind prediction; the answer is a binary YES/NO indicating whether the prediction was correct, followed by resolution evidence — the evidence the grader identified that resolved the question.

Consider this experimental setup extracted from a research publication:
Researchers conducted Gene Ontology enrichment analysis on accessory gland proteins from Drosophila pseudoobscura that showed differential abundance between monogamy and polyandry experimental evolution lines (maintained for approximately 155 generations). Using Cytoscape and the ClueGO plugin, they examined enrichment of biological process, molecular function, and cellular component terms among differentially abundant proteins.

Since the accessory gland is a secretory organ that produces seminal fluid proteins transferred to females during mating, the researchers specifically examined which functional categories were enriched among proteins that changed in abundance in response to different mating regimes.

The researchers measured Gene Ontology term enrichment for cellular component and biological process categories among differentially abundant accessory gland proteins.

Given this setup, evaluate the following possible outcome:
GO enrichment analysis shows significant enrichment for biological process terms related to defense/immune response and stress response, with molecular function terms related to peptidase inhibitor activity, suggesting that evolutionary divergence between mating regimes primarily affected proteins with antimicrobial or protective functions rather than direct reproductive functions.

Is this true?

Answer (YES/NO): NO